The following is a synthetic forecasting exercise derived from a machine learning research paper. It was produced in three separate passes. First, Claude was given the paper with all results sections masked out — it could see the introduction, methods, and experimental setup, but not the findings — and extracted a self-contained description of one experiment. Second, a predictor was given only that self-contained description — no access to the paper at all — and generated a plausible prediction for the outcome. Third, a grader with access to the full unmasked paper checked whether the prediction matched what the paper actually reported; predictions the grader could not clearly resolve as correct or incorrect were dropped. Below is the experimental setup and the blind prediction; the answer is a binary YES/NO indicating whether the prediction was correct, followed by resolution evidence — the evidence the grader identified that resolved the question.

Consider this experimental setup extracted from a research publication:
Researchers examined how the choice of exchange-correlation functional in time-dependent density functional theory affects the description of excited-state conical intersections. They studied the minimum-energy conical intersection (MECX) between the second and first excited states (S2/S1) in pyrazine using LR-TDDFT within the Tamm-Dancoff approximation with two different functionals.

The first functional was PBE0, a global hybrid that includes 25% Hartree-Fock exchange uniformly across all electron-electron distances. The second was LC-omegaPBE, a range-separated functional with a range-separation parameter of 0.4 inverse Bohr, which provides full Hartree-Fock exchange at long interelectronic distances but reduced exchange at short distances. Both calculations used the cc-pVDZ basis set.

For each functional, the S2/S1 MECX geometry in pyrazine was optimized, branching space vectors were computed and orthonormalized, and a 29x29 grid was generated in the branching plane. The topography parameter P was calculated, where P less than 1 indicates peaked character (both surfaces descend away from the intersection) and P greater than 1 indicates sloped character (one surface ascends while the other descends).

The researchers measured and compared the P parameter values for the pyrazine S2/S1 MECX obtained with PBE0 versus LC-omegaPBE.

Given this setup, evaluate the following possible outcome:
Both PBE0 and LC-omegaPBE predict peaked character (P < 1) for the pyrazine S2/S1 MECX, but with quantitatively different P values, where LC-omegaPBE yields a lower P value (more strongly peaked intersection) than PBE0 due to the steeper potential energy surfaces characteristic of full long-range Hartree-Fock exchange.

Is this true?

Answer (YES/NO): NO